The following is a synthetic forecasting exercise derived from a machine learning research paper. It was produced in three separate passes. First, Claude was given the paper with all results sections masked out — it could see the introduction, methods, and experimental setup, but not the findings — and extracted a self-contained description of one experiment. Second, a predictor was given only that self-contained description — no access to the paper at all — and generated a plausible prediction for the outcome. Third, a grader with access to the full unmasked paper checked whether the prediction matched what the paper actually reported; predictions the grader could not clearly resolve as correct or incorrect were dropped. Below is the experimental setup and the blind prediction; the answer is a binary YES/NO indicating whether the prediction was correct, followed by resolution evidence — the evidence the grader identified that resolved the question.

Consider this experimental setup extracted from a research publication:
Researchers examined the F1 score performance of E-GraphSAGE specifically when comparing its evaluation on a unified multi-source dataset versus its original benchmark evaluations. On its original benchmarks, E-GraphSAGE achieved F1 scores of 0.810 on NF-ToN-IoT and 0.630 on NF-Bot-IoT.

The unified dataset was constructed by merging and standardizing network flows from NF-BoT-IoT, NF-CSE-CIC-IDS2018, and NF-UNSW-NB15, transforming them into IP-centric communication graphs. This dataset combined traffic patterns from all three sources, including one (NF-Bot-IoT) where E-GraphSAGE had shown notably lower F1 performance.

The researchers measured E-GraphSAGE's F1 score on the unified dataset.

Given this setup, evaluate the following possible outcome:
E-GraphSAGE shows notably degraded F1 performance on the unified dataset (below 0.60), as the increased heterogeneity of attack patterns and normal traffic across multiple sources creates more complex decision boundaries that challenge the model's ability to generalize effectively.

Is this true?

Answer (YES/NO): NO